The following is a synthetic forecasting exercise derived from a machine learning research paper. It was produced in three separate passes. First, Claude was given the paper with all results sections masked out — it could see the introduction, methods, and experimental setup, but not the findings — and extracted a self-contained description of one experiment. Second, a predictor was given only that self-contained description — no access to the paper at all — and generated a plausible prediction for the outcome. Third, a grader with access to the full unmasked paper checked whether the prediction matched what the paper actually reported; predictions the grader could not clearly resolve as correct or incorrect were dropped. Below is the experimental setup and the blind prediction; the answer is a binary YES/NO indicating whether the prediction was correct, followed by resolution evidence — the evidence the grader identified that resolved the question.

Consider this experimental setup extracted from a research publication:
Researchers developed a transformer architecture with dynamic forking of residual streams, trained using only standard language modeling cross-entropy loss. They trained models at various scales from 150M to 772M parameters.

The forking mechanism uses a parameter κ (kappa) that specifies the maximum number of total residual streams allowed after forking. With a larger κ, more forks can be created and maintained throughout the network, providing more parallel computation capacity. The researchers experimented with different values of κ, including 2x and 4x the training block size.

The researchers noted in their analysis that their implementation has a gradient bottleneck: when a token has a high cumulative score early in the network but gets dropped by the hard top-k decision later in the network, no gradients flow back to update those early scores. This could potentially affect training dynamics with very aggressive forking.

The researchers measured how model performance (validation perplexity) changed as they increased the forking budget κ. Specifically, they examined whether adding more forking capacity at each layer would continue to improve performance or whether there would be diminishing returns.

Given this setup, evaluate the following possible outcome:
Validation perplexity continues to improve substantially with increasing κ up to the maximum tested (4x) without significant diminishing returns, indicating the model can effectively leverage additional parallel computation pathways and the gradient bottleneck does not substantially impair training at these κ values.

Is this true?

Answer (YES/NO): NO